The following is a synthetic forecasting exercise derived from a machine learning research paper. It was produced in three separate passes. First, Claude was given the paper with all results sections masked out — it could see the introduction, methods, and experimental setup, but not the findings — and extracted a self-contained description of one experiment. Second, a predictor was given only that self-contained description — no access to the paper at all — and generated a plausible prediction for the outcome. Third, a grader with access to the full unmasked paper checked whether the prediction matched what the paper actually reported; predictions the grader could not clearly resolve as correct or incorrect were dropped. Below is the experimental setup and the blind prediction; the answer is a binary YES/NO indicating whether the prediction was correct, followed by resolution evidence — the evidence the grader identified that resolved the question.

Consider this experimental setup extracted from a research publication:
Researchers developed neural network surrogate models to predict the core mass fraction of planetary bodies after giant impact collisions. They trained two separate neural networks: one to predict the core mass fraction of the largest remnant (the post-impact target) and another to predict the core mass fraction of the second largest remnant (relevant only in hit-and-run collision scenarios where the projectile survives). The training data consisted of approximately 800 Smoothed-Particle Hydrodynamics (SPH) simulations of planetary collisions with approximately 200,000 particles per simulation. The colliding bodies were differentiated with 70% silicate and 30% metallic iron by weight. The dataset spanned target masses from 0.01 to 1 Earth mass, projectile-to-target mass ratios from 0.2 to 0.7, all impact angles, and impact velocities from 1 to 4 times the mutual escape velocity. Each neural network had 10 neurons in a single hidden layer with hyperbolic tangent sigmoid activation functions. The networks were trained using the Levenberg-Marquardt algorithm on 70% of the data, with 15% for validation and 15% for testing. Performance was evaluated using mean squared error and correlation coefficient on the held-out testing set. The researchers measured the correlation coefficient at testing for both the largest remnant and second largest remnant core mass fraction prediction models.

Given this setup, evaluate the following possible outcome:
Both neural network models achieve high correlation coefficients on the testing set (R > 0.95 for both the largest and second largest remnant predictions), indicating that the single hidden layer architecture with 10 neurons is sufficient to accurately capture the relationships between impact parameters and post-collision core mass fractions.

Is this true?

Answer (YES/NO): NO